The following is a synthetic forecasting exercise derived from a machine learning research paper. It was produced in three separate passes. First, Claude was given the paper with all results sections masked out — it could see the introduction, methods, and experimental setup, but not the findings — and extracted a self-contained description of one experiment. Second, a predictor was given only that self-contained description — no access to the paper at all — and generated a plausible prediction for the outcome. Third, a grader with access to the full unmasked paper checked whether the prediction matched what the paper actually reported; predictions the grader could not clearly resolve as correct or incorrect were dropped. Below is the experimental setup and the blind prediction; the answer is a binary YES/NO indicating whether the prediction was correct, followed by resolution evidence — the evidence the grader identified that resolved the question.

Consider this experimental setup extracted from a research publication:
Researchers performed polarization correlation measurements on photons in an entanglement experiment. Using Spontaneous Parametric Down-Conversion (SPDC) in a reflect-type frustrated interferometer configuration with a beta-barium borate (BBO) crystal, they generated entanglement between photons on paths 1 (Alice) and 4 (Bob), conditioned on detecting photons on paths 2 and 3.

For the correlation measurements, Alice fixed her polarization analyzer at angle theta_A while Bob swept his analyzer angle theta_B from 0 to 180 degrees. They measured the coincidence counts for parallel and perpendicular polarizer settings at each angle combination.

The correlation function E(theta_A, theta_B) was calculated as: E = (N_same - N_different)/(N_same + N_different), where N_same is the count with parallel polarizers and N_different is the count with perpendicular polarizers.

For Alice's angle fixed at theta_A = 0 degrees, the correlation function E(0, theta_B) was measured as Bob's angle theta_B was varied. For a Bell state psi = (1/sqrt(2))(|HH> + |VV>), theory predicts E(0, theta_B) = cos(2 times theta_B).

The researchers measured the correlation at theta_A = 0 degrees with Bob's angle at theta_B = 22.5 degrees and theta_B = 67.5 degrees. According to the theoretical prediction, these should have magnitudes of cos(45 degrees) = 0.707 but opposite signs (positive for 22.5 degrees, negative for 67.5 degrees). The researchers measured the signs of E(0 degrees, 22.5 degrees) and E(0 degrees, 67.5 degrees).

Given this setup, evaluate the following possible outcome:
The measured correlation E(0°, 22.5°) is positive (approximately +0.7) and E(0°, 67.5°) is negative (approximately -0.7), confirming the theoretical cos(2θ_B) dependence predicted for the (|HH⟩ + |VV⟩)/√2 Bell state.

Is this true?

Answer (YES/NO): NO